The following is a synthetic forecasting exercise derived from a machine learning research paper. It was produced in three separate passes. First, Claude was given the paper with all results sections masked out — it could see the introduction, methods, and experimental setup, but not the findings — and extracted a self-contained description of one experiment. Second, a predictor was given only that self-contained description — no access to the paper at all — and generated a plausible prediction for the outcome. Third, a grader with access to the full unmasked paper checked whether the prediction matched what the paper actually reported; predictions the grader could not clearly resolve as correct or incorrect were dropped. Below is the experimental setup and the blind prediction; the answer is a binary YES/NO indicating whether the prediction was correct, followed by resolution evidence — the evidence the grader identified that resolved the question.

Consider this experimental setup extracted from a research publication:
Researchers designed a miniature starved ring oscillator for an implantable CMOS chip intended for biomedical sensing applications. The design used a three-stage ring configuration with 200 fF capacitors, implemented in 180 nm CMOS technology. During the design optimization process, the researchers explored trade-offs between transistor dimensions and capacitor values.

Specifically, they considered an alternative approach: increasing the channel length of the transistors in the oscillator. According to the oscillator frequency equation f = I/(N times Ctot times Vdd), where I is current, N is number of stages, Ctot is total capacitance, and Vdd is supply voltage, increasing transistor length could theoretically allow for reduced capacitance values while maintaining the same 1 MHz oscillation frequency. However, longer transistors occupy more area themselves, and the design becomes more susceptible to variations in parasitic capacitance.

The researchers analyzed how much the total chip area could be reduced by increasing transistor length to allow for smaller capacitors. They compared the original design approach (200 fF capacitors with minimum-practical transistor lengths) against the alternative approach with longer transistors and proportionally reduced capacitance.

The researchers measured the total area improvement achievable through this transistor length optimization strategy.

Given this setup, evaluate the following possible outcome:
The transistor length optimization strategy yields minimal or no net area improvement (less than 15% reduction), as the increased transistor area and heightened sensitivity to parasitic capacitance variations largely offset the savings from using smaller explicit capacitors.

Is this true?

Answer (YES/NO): YES